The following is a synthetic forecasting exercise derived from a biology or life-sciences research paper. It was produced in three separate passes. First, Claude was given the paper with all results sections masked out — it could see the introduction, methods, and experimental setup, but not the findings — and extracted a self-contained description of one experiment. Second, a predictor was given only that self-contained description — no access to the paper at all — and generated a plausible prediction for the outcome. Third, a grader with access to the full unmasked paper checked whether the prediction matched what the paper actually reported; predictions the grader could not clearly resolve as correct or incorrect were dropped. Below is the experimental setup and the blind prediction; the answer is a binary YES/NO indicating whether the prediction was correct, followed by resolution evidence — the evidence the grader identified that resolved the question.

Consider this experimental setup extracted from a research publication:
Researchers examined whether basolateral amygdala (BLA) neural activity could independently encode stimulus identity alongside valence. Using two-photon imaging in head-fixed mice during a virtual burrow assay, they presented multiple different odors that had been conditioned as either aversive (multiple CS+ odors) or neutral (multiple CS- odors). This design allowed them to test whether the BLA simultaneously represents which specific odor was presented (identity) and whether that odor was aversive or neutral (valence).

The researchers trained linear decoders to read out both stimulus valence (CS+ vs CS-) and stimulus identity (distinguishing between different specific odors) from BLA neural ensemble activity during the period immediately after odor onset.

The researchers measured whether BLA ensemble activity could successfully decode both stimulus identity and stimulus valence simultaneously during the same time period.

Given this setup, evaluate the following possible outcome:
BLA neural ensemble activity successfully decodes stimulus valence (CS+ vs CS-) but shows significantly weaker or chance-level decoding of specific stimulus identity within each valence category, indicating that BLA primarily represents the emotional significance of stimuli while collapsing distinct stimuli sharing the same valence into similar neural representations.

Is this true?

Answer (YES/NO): NO